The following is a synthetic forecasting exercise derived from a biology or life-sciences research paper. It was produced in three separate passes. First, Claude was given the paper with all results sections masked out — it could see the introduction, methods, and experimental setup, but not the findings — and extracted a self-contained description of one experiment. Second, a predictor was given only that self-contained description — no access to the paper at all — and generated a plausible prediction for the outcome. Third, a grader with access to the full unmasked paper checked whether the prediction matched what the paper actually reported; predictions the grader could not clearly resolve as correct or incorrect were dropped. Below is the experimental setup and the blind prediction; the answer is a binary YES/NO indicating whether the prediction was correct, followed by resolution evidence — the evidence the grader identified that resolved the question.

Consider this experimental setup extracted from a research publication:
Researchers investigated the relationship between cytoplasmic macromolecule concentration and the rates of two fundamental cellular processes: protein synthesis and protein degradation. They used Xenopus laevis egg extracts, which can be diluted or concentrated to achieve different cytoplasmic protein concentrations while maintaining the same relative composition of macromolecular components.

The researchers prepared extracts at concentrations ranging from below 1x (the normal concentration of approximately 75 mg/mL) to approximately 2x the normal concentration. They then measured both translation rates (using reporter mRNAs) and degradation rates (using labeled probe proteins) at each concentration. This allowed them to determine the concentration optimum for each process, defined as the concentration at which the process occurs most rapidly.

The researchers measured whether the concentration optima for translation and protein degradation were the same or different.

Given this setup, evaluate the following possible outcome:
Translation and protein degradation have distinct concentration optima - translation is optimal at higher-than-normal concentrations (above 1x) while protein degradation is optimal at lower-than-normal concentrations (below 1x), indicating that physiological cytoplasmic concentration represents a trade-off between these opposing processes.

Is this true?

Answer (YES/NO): NO